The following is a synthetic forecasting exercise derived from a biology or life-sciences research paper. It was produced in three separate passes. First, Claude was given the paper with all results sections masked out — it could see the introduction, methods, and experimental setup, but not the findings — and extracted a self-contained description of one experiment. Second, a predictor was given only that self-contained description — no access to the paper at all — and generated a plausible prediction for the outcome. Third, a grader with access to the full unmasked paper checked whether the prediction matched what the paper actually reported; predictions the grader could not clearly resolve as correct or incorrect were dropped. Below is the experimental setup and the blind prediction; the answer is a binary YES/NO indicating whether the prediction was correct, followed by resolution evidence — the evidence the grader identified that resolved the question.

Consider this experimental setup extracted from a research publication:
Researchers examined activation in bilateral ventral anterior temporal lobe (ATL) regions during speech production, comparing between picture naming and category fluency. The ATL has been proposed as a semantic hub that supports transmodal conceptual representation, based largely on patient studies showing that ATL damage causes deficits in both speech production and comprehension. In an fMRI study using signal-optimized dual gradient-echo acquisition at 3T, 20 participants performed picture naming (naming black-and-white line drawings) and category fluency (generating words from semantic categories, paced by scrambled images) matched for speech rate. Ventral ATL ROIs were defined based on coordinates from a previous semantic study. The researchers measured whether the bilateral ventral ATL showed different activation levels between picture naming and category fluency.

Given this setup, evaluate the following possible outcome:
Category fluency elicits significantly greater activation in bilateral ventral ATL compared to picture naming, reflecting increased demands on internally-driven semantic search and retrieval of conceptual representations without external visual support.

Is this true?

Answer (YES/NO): NO